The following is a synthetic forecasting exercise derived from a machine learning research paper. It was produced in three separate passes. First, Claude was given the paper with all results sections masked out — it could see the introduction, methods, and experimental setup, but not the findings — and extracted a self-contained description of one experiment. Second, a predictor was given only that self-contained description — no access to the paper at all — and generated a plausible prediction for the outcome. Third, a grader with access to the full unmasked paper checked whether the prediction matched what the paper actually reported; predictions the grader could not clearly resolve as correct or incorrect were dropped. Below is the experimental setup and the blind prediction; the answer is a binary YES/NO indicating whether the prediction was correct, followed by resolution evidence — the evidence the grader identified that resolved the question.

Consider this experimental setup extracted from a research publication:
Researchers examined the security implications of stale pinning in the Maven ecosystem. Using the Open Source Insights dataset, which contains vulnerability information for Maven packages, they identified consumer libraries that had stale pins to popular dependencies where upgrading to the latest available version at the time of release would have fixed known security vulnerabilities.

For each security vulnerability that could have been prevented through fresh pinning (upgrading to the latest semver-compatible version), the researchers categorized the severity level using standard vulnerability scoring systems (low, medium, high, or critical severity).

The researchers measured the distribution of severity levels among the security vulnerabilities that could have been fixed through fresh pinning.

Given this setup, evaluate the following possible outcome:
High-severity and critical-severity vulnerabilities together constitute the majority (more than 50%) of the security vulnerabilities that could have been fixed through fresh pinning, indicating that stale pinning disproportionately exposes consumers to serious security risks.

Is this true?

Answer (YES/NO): YES